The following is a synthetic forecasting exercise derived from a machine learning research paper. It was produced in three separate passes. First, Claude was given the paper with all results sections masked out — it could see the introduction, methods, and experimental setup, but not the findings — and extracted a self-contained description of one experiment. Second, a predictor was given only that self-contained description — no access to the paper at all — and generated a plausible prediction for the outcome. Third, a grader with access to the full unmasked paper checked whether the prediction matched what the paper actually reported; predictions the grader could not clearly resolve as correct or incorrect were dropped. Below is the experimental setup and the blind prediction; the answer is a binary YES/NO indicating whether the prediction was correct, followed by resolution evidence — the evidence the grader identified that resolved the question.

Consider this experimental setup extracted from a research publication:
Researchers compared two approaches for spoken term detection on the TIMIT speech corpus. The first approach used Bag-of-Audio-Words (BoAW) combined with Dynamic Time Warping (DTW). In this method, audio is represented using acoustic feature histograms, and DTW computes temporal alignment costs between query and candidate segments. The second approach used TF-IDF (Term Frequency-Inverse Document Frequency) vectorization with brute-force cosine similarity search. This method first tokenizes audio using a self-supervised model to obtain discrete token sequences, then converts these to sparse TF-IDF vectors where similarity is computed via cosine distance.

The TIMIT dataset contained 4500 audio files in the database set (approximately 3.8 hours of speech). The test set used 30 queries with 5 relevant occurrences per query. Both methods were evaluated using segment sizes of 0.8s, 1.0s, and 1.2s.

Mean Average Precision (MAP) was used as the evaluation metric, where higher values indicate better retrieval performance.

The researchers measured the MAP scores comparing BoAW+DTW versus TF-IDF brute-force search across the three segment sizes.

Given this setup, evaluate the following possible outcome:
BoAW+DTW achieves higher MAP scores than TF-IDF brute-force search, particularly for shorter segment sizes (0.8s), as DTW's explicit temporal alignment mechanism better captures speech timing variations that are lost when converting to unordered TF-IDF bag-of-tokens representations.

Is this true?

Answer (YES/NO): NO